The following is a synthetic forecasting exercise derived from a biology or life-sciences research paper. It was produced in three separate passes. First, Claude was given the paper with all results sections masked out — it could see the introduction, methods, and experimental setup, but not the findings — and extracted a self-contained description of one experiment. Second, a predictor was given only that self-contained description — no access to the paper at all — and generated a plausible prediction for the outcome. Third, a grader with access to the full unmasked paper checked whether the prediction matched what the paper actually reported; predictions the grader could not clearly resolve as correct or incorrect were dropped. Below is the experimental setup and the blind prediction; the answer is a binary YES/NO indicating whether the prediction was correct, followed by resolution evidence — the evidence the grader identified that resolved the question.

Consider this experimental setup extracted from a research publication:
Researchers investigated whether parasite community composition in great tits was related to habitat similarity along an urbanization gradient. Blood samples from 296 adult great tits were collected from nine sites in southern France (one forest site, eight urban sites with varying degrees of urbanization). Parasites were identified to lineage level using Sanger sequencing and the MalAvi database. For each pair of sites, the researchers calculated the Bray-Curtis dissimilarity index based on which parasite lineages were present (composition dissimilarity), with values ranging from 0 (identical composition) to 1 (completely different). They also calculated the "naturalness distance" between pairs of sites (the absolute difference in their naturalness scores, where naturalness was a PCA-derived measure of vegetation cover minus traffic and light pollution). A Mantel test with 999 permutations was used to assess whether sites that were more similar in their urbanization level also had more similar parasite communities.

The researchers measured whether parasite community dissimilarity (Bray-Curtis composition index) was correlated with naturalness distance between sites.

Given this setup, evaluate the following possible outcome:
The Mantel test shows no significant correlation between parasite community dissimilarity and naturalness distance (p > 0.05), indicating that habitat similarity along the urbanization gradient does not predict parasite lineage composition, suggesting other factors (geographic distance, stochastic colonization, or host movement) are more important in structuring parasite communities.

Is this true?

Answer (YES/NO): YES